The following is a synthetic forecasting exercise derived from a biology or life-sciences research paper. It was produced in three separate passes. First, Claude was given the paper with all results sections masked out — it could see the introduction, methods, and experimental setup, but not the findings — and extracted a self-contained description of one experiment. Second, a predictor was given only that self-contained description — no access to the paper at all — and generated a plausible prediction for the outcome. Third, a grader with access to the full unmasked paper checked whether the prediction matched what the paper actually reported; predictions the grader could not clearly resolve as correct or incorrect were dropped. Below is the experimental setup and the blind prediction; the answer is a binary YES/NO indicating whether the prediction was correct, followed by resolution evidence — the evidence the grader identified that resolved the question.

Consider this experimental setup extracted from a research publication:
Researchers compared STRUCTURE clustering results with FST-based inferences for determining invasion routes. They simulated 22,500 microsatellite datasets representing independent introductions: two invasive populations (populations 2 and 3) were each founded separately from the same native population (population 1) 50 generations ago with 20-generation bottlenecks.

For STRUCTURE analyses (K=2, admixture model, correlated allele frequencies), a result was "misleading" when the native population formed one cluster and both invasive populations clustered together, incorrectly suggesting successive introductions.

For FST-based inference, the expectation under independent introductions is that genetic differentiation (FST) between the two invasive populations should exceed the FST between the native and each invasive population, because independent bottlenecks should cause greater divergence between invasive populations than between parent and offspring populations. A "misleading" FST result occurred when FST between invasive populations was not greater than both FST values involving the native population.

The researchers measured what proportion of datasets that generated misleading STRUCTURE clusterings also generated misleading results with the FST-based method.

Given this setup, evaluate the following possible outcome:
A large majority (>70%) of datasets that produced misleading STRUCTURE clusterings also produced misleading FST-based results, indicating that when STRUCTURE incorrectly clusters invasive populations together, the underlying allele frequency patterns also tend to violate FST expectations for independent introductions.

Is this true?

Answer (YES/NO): NO